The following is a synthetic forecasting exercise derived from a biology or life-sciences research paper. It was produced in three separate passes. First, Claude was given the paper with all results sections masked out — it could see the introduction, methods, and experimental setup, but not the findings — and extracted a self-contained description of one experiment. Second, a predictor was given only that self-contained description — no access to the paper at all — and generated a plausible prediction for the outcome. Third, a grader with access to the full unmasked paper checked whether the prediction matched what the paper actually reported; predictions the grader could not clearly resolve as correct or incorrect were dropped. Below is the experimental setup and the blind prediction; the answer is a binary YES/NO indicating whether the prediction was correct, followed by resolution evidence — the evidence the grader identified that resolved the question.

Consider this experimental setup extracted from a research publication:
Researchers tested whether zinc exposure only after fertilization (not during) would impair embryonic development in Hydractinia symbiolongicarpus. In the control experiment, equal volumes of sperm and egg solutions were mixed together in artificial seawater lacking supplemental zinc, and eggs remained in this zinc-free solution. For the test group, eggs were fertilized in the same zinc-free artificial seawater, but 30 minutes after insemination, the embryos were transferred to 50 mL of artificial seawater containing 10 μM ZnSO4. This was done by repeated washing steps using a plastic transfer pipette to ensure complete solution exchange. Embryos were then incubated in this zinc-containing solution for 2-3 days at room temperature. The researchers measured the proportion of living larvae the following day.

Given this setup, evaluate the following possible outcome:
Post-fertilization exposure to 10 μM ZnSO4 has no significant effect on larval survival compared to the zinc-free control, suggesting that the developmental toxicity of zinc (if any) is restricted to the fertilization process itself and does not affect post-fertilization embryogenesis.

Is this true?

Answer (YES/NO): YES